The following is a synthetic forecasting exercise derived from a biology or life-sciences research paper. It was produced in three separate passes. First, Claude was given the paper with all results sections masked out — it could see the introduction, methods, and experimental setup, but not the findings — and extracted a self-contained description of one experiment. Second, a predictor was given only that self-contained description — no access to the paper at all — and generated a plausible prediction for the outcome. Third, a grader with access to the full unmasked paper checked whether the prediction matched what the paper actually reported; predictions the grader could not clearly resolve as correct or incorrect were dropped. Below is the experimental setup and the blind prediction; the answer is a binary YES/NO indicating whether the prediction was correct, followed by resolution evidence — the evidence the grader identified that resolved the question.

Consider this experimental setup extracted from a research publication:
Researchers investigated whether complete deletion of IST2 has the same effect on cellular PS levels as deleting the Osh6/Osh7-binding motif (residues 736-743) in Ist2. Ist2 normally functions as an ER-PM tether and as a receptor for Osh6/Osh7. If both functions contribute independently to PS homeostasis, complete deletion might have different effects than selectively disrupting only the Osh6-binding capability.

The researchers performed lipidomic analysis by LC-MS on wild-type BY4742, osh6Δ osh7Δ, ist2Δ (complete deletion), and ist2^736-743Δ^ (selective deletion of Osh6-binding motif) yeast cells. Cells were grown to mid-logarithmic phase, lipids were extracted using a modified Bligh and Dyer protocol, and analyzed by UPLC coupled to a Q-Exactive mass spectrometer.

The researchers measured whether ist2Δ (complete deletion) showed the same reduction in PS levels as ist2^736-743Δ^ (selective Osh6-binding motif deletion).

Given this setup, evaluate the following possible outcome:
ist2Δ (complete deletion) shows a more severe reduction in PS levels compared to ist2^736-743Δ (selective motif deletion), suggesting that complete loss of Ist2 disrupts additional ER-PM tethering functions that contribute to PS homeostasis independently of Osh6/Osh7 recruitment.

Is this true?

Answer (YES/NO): NO